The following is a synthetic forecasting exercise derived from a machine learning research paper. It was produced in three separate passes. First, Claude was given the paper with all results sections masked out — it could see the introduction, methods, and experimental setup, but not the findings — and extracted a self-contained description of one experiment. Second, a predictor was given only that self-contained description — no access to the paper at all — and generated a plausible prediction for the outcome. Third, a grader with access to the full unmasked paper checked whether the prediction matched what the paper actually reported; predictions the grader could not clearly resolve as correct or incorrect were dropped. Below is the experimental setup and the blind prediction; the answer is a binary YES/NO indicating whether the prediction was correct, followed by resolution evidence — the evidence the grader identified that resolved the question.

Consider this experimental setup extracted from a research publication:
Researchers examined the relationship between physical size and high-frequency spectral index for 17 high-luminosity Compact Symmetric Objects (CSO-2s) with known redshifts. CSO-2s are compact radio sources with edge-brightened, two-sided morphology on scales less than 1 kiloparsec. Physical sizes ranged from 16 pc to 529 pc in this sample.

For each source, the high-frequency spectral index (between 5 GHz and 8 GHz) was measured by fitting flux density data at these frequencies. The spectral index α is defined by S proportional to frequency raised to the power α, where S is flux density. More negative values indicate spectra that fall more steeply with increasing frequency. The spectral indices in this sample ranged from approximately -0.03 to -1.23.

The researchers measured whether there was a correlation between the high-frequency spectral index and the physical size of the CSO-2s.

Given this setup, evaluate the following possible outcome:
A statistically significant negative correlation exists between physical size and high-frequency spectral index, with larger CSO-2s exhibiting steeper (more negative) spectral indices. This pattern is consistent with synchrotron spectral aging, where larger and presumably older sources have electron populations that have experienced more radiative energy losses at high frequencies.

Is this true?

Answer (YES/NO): YES